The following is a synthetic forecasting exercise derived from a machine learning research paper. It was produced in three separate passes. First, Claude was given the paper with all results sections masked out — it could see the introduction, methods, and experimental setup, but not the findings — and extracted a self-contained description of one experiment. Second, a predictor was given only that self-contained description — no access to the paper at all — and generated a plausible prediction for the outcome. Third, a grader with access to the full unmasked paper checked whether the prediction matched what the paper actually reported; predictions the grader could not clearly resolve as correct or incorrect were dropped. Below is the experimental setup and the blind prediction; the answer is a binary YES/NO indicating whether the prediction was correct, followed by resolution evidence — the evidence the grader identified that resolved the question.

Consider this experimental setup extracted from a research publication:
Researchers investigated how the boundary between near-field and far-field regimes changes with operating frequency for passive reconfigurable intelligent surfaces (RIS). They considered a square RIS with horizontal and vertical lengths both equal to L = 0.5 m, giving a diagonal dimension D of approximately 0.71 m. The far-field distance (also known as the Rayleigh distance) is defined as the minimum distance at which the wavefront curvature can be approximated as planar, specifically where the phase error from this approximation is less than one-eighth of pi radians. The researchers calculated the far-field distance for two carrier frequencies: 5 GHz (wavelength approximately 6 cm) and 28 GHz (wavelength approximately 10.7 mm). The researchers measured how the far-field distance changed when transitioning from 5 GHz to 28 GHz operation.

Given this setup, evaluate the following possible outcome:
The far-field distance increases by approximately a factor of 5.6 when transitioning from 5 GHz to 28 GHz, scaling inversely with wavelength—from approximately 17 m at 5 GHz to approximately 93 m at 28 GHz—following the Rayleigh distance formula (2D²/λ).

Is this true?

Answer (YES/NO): NO